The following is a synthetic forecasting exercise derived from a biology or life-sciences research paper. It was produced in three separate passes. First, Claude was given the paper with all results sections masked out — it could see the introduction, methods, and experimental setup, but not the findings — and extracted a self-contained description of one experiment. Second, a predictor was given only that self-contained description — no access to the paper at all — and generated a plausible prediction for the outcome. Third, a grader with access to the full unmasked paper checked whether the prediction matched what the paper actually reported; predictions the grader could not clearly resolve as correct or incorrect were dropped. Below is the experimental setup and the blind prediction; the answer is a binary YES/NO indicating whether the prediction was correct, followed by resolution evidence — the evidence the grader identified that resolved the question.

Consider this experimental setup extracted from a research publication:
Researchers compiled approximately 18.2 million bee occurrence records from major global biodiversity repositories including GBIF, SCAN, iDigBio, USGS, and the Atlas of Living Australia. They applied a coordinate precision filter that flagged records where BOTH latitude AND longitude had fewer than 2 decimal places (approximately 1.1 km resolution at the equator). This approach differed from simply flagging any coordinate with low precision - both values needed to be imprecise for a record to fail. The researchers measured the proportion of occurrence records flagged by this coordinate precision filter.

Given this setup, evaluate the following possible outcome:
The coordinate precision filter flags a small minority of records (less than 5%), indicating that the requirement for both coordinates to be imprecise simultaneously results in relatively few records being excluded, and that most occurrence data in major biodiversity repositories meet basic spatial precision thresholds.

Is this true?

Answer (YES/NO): NO